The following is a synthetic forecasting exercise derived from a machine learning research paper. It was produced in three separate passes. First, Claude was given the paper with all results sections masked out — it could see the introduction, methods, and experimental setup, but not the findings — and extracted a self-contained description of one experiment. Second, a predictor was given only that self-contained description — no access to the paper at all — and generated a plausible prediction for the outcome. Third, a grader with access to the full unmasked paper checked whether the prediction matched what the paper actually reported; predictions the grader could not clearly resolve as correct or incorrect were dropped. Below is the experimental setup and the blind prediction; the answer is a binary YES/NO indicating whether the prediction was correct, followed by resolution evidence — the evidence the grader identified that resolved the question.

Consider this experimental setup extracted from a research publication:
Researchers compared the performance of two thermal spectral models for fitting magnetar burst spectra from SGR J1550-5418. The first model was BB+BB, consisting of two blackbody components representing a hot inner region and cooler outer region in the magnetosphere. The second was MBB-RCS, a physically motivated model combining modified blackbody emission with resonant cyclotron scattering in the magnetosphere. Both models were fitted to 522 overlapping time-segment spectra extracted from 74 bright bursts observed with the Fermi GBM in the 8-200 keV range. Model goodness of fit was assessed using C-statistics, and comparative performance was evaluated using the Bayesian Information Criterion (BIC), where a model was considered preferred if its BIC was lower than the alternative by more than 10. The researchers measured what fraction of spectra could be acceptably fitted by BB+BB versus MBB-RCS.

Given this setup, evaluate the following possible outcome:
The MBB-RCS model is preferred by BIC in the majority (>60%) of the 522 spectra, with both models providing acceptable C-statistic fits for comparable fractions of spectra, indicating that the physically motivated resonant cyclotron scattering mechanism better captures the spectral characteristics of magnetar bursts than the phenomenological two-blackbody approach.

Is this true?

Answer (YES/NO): NO